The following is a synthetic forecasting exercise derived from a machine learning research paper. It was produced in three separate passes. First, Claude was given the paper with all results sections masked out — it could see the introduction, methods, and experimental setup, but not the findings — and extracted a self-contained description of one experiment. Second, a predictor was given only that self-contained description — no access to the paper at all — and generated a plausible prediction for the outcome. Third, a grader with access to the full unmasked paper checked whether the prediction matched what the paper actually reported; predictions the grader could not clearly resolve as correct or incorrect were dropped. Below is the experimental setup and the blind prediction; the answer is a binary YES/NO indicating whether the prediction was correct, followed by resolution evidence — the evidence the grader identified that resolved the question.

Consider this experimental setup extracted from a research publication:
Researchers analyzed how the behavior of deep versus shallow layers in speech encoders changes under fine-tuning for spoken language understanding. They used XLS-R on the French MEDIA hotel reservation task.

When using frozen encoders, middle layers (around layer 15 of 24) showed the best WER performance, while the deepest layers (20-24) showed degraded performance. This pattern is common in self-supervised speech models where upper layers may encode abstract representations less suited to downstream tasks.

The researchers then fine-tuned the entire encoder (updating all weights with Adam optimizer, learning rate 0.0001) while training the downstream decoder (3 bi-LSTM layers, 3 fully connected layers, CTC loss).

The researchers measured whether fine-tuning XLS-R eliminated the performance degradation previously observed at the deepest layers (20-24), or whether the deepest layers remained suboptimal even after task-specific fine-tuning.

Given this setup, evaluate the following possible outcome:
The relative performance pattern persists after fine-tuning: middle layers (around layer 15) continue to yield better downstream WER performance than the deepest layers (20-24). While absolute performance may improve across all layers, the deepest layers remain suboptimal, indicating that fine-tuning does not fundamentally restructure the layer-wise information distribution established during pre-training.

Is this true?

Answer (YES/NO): YES